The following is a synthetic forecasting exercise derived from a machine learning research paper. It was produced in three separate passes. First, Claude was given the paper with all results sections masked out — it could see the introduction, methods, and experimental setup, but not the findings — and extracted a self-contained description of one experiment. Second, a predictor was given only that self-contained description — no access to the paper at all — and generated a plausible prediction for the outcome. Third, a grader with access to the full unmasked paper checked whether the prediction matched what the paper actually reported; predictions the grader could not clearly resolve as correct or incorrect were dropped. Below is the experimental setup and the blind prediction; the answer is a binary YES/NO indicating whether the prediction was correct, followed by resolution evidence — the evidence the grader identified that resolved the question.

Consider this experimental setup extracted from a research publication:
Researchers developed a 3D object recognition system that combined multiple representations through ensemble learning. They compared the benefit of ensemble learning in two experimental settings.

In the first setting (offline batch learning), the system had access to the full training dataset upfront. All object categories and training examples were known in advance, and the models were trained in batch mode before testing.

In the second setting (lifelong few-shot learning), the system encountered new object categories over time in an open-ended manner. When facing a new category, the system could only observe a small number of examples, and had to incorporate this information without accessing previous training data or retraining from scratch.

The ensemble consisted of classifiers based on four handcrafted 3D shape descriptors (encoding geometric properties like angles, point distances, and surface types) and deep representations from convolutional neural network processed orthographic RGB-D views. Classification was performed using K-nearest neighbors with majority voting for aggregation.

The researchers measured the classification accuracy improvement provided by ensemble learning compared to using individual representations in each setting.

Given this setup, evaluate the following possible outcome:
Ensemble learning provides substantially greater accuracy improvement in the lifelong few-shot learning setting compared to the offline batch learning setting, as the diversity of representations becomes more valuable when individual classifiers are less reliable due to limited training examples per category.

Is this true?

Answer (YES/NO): YES